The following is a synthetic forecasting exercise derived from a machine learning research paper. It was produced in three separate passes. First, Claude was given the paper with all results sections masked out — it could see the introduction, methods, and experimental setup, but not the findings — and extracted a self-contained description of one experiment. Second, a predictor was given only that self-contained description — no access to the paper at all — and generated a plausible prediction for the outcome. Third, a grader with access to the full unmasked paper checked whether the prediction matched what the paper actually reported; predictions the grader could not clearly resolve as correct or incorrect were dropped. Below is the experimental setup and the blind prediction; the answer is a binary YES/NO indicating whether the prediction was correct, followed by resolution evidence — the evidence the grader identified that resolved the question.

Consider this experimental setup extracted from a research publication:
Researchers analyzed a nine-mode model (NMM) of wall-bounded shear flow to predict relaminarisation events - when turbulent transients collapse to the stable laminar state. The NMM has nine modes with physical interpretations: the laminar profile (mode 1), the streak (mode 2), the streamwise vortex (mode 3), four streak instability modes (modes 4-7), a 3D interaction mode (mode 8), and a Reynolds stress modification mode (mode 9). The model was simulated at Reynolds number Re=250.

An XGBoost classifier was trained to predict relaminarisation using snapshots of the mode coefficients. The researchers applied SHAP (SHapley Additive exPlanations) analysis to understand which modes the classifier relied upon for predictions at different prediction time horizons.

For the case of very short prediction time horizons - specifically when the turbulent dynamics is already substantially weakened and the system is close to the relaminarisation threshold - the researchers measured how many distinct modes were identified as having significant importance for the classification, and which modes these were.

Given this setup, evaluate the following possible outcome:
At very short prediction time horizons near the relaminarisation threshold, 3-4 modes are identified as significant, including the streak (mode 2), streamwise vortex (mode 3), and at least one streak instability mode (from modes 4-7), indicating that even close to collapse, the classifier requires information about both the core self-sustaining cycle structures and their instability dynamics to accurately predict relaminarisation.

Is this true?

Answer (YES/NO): NO